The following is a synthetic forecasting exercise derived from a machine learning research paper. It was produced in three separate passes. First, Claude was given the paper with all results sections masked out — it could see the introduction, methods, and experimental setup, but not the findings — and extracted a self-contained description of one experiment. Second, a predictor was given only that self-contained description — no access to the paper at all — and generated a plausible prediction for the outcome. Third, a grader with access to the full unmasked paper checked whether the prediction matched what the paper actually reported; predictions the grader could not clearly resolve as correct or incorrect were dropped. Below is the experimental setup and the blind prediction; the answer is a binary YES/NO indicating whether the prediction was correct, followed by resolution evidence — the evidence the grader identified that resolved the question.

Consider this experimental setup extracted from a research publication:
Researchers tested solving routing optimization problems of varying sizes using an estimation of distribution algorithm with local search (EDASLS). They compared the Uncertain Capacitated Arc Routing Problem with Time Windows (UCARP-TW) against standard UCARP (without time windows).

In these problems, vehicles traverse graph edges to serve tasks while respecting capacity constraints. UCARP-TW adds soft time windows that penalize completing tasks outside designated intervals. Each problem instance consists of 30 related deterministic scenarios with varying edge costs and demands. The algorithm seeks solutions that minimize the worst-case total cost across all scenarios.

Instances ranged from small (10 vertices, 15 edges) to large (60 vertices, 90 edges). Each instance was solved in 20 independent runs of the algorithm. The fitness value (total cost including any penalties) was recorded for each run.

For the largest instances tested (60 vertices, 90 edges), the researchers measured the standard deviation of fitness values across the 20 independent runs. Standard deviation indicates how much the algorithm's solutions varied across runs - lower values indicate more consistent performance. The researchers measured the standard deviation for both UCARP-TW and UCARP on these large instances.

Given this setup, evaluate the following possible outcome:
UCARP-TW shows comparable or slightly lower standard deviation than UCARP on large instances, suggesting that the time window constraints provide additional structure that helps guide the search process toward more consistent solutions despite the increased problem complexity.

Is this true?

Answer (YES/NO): YES